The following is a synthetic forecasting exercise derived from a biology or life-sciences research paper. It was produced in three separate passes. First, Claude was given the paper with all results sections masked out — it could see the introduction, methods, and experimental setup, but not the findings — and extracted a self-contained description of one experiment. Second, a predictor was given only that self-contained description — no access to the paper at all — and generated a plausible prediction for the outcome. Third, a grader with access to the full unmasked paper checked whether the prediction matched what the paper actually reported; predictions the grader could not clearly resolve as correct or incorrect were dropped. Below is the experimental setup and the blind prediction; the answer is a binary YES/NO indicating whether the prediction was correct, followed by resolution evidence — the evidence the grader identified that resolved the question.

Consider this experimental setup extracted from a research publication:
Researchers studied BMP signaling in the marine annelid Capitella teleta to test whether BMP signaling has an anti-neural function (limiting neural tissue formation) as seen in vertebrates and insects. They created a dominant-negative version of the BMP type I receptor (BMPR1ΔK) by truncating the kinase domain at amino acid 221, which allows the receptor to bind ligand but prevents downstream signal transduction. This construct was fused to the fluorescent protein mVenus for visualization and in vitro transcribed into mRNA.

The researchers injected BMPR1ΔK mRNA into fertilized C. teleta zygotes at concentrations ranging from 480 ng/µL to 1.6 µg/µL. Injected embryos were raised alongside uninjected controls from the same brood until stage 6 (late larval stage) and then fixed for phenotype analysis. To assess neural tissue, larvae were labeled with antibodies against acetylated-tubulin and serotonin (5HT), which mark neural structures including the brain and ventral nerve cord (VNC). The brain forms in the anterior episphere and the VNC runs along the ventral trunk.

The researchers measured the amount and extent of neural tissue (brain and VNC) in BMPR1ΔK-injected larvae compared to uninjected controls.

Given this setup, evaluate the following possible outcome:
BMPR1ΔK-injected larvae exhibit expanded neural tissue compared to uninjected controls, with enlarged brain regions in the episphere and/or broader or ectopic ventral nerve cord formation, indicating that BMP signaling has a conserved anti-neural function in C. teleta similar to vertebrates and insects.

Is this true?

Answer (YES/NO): NO